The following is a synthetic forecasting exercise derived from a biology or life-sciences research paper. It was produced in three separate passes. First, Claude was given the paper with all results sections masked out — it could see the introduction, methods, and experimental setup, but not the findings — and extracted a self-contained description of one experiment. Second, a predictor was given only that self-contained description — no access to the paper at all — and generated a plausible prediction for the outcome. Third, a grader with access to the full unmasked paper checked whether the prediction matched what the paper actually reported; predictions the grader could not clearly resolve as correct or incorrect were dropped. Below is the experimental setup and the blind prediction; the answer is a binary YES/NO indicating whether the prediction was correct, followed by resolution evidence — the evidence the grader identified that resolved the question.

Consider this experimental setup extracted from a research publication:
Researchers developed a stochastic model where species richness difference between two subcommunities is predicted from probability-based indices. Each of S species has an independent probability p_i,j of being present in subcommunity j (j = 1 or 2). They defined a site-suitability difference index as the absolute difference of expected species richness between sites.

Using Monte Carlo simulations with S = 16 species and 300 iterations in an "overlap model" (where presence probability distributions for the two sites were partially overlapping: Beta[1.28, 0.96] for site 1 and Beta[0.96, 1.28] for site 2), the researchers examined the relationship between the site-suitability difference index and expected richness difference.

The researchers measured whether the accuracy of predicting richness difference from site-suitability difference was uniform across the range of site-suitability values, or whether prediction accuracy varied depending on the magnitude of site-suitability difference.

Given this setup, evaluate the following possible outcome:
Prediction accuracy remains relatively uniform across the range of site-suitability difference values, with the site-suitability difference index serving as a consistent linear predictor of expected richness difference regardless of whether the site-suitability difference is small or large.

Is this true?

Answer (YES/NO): NO